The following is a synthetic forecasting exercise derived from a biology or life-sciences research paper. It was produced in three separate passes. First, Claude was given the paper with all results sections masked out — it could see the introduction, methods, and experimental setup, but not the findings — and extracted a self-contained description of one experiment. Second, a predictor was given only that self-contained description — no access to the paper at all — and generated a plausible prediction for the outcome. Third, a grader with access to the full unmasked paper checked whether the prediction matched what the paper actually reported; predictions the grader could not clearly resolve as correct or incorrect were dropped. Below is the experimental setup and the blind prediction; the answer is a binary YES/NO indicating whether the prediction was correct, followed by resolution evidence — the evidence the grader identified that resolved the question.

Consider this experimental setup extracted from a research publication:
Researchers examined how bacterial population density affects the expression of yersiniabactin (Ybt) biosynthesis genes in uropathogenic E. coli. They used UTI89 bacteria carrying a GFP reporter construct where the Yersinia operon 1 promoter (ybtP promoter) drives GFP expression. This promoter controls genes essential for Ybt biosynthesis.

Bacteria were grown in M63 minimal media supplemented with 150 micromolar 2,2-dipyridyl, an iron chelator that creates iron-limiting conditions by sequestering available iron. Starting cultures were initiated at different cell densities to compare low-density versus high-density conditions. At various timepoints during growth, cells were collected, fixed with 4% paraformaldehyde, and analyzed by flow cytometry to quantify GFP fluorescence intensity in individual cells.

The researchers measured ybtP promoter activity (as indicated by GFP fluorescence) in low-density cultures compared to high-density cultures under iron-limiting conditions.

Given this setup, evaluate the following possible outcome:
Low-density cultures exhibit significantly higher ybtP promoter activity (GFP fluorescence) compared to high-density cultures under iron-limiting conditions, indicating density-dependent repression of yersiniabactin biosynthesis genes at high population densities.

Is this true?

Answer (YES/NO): NO